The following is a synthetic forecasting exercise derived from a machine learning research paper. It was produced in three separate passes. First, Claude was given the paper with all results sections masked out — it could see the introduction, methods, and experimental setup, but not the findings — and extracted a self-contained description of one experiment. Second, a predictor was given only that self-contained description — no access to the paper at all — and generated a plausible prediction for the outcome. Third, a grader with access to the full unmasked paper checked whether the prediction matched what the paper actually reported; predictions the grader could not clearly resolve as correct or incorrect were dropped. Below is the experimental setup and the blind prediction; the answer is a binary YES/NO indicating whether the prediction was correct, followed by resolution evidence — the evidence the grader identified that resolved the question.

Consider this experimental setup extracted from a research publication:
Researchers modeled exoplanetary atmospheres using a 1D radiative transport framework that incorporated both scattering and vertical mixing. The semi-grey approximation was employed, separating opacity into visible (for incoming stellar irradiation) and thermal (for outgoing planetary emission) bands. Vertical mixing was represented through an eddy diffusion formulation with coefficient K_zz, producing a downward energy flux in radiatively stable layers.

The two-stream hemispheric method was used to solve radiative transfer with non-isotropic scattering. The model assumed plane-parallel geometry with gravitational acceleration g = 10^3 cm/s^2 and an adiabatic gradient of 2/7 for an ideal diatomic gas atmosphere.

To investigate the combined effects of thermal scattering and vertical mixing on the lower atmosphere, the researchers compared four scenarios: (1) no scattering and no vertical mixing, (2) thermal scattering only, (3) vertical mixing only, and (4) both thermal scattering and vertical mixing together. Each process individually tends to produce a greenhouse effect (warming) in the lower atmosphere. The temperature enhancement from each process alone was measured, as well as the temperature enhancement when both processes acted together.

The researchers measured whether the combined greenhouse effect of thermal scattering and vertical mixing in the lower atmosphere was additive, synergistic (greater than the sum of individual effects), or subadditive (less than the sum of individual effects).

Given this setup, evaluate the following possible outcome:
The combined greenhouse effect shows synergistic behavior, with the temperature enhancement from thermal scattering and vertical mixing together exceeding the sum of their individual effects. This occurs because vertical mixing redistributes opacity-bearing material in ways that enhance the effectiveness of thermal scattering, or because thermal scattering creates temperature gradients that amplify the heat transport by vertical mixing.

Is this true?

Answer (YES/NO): NO